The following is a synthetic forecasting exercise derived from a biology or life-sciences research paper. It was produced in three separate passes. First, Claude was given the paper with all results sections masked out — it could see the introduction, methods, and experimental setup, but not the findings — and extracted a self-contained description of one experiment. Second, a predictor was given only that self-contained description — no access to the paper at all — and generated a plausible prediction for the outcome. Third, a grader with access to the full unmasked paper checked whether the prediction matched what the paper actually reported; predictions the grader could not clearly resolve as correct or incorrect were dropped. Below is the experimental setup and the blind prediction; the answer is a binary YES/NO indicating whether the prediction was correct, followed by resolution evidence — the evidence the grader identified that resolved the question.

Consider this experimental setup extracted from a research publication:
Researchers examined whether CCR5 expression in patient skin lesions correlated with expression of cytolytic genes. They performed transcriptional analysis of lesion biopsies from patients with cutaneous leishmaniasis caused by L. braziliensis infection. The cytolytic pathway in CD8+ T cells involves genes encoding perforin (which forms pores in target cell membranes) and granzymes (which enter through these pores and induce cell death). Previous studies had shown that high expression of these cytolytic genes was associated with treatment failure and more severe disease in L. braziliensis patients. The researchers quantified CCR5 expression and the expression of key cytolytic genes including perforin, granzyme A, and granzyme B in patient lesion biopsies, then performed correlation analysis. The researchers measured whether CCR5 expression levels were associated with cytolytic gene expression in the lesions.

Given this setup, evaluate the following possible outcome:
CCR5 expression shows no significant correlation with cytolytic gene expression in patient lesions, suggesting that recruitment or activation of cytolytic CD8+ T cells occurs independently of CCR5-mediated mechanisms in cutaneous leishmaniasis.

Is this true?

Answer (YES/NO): NO